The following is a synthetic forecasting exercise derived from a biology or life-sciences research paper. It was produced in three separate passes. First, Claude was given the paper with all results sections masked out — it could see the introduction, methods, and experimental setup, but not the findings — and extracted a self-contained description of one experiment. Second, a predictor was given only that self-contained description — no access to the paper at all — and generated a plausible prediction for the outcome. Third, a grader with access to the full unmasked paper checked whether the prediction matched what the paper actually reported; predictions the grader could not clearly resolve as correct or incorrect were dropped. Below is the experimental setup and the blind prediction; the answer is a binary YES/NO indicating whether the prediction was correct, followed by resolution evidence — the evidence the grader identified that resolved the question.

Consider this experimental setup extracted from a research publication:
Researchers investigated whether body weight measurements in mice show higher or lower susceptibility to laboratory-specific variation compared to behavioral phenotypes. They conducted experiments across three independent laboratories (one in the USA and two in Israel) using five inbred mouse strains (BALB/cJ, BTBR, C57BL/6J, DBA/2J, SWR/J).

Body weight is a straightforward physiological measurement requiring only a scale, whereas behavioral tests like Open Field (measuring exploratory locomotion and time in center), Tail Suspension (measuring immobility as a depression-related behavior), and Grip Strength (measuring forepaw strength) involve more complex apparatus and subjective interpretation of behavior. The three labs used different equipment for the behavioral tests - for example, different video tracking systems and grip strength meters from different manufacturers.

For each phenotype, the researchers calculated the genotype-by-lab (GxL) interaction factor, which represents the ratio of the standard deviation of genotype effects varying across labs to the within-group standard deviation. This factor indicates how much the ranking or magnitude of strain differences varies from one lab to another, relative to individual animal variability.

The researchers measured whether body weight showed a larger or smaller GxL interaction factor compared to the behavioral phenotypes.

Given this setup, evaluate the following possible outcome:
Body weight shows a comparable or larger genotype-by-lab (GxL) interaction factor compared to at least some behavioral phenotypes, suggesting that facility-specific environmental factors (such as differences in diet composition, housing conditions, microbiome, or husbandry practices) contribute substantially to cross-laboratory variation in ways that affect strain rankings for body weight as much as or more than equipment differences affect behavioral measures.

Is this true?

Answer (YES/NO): YES